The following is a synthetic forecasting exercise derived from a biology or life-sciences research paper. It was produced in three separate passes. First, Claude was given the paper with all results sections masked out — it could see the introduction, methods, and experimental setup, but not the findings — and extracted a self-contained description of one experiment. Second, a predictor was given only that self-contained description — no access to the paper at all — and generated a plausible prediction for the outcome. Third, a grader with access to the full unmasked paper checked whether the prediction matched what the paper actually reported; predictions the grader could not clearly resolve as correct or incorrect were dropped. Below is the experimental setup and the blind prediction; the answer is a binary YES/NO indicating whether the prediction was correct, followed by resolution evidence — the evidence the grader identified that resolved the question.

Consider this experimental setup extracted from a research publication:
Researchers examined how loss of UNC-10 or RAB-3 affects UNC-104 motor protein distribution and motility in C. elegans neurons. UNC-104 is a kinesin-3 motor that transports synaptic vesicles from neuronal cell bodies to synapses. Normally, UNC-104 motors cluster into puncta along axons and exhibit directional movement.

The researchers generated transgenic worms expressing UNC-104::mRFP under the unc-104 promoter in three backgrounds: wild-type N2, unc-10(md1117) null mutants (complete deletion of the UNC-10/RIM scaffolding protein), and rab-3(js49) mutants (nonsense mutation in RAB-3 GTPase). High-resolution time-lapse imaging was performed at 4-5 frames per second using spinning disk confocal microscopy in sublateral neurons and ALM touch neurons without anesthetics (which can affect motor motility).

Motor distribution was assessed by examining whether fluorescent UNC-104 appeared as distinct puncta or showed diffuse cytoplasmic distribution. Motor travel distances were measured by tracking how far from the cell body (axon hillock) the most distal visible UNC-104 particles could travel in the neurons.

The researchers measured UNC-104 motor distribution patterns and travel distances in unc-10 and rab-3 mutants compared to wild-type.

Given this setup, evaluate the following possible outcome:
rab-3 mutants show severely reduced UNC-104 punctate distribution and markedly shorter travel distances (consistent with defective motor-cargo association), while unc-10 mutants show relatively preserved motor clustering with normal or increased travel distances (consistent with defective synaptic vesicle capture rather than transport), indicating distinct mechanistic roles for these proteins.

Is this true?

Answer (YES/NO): NO